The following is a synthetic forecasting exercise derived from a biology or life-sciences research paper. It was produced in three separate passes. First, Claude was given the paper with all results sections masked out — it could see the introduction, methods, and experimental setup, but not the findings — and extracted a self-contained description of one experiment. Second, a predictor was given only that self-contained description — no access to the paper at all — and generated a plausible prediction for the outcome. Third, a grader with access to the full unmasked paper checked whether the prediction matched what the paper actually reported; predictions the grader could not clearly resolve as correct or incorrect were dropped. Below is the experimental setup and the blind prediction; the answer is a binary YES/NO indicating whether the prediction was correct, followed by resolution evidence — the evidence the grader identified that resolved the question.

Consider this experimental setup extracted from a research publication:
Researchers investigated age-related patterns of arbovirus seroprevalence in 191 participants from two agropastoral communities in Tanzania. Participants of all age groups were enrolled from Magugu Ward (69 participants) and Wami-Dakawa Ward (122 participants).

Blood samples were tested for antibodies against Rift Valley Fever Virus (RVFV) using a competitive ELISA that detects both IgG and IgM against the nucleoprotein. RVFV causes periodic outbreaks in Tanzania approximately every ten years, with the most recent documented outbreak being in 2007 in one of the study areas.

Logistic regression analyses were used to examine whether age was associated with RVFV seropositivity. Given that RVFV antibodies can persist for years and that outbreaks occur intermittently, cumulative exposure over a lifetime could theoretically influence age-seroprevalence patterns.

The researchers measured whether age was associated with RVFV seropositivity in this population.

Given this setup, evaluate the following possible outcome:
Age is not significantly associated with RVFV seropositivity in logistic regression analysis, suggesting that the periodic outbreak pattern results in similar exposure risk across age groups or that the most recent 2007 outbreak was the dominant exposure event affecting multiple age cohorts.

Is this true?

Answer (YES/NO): NO